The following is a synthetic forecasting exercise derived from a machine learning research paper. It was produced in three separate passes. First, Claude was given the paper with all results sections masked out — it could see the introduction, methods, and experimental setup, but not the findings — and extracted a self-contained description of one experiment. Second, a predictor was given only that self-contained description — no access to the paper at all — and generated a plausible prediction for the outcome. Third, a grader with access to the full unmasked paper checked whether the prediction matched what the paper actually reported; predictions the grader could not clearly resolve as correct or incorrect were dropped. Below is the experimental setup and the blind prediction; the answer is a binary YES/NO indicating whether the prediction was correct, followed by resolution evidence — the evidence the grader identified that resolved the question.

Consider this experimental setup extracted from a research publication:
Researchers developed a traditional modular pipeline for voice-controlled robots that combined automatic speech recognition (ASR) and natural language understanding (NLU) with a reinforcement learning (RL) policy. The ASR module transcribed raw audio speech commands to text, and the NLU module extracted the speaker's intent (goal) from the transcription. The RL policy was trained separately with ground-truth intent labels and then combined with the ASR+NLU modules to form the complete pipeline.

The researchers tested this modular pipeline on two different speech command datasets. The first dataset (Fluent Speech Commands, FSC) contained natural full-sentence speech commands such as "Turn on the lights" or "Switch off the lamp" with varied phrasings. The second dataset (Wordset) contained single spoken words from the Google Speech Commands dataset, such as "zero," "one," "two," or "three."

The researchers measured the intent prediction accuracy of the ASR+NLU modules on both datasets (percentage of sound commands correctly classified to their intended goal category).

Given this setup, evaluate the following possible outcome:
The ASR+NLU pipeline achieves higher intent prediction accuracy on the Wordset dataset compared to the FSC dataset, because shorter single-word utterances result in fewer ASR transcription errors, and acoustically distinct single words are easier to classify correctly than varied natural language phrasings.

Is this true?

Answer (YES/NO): YES